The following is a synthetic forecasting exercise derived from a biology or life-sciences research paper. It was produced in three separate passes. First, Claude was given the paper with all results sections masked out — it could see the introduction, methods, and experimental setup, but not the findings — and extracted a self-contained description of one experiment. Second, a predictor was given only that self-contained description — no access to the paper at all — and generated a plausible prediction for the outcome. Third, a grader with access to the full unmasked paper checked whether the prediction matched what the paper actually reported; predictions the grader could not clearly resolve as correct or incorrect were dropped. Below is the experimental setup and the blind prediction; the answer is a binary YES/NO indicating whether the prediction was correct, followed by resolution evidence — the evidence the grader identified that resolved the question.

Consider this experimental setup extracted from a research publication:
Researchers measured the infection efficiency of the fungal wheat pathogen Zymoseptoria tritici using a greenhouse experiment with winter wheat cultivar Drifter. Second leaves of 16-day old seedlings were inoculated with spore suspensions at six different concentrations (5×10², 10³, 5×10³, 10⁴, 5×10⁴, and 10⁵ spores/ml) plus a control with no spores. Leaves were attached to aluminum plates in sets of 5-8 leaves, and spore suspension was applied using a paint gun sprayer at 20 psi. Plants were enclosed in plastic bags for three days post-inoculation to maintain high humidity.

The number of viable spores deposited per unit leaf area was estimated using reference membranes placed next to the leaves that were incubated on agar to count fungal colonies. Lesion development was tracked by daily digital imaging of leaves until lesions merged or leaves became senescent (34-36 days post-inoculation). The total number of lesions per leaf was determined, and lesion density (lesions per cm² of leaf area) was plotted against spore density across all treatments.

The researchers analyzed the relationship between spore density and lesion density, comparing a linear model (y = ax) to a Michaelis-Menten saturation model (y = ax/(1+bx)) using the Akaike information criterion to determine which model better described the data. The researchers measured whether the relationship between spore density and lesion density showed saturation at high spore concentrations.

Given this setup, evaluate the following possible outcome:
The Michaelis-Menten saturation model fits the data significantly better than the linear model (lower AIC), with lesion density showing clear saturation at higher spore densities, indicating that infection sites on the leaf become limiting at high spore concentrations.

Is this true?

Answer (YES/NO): YES